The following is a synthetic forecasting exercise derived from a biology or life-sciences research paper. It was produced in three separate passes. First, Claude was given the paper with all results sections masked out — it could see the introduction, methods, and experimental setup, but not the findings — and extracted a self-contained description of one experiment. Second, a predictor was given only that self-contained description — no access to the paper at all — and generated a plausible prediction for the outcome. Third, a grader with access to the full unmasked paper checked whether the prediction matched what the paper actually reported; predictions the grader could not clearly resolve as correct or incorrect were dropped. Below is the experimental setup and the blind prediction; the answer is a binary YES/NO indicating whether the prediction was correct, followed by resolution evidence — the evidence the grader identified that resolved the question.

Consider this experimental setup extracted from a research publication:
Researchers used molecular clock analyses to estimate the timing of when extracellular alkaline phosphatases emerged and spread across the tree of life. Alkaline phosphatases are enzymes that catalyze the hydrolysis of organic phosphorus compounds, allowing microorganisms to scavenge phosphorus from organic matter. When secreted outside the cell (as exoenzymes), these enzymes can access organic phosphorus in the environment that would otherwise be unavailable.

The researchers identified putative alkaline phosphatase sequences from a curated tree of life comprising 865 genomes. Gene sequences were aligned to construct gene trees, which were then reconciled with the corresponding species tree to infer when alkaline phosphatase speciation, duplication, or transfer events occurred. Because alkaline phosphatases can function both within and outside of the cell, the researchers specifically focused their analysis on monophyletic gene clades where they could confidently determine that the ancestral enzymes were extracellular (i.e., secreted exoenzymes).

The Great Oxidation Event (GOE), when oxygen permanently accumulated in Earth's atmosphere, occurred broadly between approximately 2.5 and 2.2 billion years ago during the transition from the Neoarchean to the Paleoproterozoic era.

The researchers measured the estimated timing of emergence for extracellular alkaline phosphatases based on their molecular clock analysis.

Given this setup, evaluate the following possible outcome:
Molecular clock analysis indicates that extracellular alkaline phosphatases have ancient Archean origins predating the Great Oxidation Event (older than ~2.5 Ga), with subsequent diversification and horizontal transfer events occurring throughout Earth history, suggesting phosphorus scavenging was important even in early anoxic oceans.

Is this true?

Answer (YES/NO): NO